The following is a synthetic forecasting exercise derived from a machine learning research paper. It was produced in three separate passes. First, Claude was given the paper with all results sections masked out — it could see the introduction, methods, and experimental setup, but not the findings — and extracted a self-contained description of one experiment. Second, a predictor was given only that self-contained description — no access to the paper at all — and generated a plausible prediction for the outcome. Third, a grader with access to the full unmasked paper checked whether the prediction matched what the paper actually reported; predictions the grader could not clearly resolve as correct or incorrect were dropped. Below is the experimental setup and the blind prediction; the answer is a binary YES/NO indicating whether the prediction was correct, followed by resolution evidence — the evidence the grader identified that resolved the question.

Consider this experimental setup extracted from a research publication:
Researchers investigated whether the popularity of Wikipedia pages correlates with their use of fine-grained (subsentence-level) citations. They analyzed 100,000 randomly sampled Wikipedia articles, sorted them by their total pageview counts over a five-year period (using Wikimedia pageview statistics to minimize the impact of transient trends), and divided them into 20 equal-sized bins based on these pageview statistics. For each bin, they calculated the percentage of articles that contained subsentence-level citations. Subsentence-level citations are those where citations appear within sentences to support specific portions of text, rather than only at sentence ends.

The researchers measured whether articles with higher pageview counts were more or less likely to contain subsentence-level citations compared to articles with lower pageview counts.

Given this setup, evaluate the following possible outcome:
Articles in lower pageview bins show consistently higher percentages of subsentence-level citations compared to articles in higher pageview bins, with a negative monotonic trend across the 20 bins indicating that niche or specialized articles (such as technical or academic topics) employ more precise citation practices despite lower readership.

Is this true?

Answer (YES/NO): NO